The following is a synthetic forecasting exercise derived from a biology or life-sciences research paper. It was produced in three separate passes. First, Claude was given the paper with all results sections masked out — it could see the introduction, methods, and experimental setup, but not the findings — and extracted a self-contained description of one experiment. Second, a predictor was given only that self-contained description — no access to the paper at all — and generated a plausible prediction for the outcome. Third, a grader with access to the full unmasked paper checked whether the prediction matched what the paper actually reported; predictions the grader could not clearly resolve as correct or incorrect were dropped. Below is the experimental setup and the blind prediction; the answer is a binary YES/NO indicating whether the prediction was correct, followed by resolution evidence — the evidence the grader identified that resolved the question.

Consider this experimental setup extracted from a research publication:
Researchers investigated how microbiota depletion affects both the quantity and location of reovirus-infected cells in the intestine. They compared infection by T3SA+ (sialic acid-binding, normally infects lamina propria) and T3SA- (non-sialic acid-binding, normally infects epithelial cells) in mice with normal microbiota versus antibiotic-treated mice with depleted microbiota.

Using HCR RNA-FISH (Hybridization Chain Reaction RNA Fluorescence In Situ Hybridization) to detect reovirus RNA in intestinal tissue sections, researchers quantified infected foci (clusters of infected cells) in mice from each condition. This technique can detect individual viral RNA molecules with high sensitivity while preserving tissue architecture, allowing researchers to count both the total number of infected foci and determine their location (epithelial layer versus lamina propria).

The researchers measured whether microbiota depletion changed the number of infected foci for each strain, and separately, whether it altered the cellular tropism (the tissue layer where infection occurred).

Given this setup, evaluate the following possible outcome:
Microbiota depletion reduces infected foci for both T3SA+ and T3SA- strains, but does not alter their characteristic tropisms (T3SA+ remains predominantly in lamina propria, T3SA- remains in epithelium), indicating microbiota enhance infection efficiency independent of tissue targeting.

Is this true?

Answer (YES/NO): NO